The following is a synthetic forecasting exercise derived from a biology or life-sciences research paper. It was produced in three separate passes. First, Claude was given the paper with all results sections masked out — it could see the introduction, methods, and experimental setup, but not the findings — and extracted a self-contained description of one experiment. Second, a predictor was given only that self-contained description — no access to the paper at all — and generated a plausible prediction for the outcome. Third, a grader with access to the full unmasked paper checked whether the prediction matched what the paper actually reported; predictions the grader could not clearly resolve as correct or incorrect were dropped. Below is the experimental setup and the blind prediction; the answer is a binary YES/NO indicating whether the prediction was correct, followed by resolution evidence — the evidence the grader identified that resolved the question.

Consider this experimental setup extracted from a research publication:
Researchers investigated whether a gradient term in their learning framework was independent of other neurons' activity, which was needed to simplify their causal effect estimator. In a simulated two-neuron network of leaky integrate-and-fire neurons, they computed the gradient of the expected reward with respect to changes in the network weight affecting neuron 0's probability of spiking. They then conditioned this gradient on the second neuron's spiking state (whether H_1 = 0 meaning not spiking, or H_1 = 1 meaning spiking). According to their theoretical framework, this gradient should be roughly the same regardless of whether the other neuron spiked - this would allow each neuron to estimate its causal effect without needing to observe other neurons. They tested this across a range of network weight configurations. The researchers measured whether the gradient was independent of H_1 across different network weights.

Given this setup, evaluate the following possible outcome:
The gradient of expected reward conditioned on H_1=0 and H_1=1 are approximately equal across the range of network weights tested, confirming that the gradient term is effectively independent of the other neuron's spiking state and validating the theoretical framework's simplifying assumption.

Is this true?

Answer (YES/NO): YES